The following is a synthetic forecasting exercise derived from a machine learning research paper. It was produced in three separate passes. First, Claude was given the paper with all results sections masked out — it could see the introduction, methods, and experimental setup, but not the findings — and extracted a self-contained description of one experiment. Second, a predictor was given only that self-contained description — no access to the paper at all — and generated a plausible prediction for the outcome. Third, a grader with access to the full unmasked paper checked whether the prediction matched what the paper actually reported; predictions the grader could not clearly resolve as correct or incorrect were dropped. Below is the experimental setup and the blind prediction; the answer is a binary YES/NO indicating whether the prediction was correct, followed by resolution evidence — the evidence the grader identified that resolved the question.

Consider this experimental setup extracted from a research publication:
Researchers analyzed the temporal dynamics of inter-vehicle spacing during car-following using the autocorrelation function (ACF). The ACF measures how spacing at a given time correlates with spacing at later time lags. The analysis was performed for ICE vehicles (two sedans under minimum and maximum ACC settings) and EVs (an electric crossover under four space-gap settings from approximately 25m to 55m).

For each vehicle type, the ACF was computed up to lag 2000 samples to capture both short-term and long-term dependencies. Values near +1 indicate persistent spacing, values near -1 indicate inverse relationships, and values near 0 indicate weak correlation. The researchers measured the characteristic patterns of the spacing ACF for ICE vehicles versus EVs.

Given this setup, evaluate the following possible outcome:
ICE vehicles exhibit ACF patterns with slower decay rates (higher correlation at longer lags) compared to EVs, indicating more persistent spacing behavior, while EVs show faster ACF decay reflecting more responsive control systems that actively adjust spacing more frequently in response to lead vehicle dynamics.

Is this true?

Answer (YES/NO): NO